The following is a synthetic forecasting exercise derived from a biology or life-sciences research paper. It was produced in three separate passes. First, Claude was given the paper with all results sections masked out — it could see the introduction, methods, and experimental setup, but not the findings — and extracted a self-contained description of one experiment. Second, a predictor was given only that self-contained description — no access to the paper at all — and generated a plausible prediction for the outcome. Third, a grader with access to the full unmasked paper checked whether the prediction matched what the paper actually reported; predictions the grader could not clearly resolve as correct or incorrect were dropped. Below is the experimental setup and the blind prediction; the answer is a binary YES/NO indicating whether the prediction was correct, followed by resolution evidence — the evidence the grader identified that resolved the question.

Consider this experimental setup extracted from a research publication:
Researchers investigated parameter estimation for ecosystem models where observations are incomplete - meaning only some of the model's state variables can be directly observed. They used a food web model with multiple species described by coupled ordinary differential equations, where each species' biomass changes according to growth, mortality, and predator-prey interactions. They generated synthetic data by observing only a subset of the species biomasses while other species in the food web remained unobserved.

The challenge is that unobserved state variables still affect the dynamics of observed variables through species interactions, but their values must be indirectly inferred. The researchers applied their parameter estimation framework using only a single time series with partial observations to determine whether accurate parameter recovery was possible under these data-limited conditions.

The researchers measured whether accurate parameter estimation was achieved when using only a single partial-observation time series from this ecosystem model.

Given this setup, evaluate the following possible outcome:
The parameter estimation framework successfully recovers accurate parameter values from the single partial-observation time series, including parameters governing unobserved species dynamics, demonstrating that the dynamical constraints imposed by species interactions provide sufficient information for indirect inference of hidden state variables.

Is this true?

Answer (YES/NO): NO